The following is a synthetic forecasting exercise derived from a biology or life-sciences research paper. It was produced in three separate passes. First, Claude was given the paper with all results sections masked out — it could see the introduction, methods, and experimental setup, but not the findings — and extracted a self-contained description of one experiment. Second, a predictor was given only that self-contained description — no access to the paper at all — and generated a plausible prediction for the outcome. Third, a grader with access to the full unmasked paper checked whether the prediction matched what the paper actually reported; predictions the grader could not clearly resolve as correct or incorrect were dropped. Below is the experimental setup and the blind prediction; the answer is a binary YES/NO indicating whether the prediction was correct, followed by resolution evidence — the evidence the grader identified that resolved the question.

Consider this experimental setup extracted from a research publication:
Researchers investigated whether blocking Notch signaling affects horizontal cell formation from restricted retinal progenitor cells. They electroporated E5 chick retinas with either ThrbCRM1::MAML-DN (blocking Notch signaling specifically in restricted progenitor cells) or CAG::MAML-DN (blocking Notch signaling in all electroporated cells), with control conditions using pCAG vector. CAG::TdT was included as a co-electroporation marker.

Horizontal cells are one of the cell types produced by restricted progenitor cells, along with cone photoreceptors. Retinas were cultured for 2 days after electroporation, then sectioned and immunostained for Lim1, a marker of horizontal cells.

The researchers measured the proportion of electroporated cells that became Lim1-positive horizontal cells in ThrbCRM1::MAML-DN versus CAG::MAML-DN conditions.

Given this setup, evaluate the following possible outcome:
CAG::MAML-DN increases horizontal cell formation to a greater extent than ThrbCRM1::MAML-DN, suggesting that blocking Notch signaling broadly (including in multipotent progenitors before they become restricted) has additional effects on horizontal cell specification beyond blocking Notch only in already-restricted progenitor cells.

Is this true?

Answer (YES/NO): NO